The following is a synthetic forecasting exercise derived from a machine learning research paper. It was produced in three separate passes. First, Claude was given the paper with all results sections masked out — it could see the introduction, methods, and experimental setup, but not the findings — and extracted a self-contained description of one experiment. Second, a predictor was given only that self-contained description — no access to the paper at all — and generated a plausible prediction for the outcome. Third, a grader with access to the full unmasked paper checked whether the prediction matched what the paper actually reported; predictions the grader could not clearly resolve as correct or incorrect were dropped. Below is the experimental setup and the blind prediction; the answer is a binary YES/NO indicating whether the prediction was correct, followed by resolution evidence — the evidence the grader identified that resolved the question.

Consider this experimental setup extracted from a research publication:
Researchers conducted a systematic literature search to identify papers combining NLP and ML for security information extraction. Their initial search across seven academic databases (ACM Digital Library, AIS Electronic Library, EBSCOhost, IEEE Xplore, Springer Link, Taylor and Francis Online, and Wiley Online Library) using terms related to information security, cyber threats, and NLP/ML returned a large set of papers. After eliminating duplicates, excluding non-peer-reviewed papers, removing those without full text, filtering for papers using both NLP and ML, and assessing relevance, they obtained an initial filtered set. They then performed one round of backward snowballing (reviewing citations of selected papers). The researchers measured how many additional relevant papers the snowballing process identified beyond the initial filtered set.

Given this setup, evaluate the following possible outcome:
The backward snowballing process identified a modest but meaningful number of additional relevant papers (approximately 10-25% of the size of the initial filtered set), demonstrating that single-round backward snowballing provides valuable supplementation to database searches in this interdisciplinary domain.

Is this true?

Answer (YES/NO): NO